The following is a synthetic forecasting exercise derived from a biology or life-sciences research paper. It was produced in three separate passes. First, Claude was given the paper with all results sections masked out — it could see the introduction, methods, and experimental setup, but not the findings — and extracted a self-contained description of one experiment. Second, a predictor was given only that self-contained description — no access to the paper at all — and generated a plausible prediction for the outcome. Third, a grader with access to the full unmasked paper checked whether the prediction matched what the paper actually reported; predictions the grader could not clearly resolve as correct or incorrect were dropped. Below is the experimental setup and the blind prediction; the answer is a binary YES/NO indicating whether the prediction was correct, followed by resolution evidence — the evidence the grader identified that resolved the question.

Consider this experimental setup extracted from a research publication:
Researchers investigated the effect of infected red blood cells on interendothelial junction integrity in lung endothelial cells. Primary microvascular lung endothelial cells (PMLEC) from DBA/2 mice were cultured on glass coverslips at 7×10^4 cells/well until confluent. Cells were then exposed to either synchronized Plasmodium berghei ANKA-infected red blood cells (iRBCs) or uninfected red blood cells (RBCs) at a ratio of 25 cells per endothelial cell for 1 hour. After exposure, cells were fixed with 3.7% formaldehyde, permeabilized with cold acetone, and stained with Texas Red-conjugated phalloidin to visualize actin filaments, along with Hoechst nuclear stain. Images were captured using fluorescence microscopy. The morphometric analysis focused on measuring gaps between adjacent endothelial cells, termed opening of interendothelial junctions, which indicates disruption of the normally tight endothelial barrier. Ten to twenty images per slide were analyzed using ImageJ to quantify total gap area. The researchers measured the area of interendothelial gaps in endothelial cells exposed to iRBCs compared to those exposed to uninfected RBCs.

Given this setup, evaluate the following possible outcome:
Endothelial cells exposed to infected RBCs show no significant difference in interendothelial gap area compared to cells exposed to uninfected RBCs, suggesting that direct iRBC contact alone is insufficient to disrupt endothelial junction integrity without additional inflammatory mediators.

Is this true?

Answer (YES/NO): NO